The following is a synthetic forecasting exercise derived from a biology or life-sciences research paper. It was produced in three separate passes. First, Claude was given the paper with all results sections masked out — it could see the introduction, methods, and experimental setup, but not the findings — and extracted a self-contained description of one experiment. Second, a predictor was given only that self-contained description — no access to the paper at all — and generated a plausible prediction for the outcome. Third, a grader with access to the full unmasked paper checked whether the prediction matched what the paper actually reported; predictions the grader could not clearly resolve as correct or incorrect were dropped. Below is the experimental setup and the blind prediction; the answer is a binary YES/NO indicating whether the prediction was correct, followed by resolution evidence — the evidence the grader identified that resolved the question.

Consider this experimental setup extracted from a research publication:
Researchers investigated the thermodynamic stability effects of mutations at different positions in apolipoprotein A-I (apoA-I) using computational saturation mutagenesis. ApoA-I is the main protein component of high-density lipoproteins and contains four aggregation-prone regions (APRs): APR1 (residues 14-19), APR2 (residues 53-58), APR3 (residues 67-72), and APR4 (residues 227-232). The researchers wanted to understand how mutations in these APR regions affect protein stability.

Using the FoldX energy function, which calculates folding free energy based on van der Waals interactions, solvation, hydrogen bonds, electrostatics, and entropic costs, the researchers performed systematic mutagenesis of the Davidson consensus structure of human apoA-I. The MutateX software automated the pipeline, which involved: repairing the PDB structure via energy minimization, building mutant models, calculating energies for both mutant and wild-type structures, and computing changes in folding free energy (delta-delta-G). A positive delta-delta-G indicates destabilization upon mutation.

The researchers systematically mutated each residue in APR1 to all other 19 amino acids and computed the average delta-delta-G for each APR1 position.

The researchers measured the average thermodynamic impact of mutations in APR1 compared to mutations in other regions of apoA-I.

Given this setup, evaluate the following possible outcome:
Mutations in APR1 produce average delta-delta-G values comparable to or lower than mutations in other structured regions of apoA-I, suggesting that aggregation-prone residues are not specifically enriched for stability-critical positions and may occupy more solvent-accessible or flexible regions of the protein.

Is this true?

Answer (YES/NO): NO